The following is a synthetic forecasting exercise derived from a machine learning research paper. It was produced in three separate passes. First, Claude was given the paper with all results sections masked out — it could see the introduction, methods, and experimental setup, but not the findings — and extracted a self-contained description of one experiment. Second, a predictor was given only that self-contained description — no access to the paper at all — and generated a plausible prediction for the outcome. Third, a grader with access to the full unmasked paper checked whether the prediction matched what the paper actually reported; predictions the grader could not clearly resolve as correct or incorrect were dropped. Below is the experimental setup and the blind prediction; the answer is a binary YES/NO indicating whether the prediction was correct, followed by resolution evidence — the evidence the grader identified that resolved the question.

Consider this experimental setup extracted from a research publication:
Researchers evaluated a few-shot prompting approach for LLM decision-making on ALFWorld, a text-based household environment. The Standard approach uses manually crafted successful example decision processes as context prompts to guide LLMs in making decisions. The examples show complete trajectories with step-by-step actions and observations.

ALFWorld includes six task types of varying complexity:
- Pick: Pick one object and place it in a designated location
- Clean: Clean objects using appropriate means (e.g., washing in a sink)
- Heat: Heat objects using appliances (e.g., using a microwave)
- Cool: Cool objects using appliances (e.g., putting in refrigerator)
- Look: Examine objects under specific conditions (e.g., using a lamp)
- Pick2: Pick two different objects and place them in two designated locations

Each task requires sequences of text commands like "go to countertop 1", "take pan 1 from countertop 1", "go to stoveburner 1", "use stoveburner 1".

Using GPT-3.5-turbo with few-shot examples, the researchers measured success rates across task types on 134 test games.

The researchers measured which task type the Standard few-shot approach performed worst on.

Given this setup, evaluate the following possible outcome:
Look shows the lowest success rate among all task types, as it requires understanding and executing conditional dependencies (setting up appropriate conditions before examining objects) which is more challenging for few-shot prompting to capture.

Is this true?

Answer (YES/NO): NO